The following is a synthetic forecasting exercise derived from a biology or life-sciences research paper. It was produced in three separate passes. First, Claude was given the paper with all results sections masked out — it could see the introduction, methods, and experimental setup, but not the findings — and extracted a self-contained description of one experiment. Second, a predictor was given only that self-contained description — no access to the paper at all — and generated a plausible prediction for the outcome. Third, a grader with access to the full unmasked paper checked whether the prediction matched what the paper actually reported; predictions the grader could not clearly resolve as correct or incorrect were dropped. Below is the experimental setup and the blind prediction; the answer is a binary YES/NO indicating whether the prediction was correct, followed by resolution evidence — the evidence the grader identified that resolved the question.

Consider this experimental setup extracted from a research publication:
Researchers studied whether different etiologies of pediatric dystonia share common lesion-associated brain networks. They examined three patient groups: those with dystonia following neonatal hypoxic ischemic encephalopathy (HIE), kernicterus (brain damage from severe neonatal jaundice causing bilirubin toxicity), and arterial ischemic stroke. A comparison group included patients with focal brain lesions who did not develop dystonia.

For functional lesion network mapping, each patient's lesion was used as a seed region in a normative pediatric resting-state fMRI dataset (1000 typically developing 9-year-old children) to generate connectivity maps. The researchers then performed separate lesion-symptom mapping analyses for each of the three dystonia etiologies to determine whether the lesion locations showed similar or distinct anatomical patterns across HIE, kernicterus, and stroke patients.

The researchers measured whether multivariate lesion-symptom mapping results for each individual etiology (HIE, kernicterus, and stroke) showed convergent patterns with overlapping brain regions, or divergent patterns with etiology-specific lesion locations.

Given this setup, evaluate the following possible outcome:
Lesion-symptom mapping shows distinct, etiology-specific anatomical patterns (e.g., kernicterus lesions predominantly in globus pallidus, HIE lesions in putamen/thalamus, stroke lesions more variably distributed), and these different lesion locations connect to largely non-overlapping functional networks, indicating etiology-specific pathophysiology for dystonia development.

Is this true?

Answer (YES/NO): NO